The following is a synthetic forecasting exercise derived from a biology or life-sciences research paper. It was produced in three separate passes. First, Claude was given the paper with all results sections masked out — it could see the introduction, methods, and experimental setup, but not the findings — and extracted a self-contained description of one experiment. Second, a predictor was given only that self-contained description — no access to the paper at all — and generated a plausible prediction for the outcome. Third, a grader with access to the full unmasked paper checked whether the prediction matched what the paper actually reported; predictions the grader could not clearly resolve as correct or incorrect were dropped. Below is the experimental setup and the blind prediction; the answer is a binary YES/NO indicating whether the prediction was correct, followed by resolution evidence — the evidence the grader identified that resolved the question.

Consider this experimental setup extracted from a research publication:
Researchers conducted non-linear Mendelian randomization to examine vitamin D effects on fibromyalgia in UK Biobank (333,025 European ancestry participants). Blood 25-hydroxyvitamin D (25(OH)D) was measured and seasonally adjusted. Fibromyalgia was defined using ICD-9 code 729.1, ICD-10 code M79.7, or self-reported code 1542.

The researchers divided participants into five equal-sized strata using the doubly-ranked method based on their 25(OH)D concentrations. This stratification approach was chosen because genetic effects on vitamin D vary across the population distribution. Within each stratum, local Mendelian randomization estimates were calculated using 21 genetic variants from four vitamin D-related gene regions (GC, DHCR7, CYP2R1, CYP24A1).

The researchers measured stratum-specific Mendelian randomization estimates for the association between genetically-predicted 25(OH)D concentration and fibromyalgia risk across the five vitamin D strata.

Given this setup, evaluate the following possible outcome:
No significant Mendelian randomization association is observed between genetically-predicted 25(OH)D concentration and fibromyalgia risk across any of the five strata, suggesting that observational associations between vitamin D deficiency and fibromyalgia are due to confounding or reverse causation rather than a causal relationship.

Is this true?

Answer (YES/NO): YES